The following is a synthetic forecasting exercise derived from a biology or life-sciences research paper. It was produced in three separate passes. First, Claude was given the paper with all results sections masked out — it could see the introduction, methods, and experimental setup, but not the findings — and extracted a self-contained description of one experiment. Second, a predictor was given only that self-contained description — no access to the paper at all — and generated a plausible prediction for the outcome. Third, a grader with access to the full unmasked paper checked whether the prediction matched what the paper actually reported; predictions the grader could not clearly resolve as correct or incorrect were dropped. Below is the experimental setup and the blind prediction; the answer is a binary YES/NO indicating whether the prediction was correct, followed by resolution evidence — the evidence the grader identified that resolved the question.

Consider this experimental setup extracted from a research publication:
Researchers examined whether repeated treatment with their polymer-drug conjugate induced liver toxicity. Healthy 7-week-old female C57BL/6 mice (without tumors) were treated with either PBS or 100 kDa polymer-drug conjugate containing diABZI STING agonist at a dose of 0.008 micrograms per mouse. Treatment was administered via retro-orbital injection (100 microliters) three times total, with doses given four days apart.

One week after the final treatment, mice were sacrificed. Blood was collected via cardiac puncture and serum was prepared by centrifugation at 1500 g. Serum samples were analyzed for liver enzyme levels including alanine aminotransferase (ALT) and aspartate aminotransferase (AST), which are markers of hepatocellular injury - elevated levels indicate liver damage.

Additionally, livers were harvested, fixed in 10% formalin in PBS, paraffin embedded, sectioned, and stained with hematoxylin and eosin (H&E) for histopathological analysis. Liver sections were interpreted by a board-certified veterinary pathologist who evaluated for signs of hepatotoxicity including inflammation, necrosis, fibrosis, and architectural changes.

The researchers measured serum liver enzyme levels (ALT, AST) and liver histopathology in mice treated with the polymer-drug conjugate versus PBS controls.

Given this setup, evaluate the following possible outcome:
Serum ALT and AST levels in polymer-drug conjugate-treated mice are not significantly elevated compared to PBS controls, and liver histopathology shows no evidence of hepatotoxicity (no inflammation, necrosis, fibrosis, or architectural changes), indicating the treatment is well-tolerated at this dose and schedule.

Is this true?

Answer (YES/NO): YES